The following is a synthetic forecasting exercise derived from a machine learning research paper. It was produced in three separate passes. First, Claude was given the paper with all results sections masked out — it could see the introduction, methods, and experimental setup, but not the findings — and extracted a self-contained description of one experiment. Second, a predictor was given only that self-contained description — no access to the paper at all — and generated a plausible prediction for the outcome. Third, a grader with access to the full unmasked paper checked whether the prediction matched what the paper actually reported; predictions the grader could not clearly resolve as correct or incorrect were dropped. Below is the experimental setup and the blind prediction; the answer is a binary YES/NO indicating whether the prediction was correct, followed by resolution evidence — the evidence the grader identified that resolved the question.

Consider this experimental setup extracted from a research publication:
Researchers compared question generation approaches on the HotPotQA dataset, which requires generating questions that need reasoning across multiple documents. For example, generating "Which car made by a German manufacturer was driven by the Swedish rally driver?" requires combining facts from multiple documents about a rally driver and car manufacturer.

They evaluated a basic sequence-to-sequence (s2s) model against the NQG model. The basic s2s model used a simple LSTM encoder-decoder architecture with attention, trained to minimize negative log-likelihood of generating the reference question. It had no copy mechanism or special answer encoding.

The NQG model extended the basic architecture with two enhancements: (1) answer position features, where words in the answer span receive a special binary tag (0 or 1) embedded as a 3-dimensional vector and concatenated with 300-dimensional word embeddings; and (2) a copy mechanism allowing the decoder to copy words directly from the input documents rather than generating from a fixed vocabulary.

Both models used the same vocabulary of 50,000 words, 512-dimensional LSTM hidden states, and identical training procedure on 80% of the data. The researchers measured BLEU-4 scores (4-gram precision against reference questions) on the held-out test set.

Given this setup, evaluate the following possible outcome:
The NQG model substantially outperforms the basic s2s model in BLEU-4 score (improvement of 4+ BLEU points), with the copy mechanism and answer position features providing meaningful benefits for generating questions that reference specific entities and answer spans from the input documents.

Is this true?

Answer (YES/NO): YES